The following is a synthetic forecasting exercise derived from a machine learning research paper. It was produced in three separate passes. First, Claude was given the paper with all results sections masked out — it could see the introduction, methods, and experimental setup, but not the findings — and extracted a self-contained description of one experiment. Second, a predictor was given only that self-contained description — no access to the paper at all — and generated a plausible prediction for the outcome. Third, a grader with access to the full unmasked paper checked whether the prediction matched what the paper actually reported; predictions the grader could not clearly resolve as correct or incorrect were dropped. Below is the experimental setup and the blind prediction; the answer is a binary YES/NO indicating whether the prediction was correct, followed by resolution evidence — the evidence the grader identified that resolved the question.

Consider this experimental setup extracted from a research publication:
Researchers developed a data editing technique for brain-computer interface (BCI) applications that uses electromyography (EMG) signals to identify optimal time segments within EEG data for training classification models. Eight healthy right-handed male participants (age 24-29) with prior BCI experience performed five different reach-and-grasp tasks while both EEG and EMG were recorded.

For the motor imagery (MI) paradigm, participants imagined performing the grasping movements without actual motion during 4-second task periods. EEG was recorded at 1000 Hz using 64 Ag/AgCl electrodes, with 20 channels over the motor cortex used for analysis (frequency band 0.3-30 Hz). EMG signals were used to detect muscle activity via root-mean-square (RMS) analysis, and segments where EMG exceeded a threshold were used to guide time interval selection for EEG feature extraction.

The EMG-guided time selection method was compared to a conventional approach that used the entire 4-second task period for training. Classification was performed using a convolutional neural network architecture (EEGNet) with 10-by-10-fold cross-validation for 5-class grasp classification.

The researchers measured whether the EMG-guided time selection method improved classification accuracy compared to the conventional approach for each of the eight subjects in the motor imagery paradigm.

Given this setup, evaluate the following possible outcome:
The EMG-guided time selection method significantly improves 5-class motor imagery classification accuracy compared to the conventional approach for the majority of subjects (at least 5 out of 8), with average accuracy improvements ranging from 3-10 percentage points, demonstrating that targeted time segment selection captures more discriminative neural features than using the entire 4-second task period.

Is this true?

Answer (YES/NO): YES